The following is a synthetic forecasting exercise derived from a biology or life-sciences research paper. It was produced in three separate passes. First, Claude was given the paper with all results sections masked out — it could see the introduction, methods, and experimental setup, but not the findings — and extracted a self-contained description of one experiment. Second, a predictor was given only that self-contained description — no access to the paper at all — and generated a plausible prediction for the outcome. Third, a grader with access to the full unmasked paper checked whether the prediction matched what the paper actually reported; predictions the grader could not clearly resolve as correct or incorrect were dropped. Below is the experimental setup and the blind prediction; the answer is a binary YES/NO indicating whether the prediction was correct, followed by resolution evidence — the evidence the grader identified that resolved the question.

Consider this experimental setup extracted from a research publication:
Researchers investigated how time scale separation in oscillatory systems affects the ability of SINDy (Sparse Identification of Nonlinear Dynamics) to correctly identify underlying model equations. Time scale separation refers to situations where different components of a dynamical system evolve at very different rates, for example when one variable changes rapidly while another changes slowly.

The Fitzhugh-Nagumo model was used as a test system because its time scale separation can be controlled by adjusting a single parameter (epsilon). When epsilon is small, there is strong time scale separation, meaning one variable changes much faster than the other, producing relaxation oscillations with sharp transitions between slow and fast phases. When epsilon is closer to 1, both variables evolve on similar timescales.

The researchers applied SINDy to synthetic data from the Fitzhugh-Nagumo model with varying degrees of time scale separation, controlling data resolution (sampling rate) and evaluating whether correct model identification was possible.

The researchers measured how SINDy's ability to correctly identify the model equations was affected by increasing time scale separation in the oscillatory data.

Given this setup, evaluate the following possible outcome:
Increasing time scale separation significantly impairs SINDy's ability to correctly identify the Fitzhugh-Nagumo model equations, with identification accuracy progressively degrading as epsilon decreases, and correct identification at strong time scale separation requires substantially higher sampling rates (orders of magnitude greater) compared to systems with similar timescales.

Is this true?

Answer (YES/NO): YES